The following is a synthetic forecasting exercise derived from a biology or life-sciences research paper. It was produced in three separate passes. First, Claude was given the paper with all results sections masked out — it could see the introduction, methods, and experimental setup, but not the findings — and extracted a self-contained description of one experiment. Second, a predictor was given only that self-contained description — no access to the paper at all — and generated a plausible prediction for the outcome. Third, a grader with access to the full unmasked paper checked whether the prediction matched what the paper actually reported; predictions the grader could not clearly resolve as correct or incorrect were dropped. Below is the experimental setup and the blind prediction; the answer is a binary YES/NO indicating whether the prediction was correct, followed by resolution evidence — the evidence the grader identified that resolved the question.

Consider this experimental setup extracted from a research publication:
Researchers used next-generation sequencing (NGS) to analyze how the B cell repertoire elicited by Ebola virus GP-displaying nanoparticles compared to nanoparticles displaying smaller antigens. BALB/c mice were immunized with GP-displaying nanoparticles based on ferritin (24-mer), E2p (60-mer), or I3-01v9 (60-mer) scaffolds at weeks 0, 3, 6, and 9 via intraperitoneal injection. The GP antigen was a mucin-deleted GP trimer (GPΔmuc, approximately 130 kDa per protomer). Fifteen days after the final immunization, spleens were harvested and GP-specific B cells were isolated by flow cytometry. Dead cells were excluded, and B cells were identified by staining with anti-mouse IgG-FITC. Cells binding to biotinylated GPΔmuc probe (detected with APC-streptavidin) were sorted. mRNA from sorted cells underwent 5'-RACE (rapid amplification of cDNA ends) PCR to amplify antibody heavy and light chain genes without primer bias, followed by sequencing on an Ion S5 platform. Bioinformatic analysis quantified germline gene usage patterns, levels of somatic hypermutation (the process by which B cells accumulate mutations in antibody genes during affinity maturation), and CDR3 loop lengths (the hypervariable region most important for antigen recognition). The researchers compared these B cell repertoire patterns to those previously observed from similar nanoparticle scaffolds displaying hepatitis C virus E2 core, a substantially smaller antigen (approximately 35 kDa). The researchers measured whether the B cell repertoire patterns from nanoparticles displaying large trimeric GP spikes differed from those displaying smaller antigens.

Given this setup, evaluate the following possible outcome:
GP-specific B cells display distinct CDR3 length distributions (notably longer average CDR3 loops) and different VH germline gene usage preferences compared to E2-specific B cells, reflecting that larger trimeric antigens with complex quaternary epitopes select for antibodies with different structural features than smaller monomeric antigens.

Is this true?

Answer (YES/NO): NO